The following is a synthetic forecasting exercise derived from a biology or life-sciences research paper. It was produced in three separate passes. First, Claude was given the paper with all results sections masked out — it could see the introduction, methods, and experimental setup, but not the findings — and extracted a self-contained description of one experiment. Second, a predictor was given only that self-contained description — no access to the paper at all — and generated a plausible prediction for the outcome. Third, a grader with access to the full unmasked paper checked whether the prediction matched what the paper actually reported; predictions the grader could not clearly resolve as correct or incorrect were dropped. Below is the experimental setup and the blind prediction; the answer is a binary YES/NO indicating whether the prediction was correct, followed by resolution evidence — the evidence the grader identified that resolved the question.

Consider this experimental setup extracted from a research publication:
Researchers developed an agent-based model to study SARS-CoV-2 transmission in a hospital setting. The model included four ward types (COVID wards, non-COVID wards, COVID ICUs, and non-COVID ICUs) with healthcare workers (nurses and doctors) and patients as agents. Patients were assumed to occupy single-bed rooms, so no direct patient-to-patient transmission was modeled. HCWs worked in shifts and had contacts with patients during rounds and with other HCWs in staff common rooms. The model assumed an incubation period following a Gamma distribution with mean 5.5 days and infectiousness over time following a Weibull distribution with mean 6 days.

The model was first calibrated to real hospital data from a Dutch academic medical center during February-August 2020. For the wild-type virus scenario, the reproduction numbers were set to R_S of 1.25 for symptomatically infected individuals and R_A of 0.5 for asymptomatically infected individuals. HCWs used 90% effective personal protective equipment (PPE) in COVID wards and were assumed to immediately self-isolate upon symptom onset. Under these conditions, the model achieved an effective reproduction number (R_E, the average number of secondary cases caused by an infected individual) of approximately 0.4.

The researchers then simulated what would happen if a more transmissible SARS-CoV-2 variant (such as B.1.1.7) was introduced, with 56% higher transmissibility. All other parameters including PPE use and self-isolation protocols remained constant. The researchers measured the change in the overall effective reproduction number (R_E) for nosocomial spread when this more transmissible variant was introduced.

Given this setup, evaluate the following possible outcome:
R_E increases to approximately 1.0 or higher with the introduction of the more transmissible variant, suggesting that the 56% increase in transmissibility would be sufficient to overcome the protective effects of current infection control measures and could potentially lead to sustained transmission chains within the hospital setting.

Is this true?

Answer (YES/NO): NO